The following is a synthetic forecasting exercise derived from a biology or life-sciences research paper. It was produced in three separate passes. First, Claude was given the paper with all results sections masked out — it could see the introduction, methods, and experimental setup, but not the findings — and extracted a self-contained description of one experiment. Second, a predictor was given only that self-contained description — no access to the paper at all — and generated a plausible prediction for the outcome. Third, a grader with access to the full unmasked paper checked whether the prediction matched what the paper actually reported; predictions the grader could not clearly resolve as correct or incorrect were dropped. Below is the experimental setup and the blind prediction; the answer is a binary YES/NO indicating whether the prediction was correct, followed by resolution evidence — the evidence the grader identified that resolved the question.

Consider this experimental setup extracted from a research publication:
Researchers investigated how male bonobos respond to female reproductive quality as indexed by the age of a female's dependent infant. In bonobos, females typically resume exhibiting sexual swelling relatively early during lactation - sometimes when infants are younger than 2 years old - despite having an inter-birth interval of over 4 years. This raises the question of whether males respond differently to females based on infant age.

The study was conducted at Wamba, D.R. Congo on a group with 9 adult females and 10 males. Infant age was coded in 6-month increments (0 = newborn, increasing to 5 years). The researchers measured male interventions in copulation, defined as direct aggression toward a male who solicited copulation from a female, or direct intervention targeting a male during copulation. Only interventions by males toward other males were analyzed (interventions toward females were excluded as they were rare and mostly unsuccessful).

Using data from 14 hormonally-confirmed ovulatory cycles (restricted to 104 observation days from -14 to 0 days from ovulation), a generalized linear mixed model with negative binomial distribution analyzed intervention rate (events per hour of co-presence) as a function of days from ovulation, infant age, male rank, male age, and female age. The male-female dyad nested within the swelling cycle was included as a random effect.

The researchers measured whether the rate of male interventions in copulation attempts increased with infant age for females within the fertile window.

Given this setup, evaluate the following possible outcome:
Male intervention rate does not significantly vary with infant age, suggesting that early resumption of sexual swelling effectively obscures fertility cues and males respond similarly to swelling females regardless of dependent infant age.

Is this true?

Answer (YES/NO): NO